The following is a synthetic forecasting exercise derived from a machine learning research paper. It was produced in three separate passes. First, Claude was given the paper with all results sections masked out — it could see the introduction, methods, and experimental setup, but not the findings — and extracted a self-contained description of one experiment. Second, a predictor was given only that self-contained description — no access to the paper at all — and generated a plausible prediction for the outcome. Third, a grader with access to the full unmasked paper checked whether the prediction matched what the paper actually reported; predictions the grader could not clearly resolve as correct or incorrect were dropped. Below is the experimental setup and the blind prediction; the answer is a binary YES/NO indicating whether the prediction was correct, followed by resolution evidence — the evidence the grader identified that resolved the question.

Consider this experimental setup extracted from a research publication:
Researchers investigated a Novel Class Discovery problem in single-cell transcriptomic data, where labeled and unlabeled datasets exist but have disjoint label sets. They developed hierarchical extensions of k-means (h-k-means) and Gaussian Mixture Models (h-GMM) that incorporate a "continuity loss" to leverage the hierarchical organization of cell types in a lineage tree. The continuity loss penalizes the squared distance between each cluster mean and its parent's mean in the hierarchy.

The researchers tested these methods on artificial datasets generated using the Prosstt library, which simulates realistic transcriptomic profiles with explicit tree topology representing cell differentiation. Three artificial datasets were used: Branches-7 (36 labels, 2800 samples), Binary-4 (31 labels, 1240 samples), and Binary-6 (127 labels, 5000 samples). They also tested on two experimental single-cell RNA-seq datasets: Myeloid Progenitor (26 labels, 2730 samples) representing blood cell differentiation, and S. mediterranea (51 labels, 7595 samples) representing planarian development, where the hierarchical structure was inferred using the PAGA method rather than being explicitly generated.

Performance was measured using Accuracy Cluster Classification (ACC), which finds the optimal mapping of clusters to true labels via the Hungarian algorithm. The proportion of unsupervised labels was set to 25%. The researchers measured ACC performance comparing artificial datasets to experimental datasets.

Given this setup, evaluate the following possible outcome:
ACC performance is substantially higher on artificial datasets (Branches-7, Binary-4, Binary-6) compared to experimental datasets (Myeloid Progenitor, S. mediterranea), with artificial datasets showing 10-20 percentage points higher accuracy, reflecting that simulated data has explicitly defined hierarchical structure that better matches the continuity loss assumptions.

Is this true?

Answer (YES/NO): NO